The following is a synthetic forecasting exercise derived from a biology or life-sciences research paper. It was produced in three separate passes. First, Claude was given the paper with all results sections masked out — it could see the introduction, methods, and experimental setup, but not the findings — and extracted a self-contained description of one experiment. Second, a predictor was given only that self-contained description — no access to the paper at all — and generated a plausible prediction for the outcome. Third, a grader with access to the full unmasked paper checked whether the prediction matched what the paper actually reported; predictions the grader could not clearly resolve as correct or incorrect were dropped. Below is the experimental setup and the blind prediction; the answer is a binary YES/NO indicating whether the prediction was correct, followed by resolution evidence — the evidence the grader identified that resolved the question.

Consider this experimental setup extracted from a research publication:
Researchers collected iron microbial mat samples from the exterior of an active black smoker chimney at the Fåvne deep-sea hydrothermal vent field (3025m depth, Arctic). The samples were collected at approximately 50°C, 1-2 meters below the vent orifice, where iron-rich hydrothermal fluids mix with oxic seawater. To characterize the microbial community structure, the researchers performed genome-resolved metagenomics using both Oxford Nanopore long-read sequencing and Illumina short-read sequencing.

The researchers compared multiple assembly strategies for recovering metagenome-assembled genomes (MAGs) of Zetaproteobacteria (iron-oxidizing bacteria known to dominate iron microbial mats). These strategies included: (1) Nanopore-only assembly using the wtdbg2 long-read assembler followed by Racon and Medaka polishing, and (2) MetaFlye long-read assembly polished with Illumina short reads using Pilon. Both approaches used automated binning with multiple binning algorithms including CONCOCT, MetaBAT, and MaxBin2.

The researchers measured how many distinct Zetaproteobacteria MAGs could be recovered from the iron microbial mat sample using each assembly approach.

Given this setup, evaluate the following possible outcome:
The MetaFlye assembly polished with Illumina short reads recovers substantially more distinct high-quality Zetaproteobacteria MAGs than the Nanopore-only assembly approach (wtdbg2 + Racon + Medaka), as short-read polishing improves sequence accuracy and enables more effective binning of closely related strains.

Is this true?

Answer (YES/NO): NO